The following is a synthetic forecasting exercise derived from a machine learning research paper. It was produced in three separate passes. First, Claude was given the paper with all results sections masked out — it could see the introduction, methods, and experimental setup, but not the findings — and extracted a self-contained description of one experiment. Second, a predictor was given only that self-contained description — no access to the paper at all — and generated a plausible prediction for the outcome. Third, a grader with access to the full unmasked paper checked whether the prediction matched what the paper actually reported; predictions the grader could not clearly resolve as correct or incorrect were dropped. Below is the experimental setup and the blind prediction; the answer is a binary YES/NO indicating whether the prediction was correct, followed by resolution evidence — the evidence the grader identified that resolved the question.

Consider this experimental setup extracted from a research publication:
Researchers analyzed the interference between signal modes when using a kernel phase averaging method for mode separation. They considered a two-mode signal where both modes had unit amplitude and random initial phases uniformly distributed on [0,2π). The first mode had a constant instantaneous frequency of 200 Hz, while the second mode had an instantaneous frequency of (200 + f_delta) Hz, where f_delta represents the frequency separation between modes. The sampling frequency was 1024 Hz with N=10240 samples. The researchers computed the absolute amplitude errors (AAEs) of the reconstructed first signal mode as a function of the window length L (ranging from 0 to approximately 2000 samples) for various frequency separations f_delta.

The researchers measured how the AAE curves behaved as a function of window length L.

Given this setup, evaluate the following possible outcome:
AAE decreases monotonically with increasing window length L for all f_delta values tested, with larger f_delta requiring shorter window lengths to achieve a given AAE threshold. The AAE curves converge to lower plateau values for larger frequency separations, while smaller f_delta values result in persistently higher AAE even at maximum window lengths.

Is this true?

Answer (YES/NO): NO